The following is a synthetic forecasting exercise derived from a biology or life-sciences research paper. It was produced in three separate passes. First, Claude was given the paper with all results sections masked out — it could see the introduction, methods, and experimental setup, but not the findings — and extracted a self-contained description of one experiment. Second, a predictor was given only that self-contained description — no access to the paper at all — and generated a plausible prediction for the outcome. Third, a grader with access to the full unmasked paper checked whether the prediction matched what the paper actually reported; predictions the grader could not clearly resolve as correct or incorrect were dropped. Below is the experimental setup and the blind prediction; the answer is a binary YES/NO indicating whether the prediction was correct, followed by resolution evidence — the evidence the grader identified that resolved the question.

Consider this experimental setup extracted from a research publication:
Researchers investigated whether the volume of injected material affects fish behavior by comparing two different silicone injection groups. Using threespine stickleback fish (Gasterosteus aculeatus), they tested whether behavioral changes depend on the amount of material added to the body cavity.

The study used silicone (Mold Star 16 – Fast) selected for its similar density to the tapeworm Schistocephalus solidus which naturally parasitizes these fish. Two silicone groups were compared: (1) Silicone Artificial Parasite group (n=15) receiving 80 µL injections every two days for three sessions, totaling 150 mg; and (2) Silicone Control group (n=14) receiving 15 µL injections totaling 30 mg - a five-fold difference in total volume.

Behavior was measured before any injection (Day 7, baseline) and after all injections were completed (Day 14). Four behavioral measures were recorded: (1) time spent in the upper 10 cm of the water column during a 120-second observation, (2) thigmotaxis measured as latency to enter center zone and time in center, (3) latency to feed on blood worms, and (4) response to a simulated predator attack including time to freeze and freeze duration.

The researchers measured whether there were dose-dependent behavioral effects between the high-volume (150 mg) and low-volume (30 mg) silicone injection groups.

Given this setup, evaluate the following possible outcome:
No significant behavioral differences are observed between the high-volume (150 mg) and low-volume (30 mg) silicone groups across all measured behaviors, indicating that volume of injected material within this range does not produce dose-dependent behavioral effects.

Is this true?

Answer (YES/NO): YES